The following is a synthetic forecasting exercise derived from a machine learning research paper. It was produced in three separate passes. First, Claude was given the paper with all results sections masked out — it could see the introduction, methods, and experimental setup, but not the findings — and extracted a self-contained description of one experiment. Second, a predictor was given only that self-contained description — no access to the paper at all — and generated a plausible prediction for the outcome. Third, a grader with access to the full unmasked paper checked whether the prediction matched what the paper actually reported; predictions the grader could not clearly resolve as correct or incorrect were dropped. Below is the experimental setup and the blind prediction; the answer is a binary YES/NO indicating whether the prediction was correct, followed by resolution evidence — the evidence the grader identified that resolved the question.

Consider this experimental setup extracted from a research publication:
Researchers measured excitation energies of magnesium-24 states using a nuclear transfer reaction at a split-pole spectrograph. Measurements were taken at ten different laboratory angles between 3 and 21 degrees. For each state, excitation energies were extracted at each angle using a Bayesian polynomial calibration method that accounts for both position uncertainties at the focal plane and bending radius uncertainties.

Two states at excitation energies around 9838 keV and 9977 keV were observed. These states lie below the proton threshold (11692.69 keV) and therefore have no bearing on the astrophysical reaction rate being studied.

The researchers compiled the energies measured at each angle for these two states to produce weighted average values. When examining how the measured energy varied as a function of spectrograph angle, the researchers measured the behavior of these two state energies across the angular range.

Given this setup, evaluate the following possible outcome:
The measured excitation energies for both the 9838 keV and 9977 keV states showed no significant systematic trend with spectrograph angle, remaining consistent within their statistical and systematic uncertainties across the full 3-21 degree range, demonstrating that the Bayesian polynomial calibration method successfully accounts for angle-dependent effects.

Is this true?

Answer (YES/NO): NO